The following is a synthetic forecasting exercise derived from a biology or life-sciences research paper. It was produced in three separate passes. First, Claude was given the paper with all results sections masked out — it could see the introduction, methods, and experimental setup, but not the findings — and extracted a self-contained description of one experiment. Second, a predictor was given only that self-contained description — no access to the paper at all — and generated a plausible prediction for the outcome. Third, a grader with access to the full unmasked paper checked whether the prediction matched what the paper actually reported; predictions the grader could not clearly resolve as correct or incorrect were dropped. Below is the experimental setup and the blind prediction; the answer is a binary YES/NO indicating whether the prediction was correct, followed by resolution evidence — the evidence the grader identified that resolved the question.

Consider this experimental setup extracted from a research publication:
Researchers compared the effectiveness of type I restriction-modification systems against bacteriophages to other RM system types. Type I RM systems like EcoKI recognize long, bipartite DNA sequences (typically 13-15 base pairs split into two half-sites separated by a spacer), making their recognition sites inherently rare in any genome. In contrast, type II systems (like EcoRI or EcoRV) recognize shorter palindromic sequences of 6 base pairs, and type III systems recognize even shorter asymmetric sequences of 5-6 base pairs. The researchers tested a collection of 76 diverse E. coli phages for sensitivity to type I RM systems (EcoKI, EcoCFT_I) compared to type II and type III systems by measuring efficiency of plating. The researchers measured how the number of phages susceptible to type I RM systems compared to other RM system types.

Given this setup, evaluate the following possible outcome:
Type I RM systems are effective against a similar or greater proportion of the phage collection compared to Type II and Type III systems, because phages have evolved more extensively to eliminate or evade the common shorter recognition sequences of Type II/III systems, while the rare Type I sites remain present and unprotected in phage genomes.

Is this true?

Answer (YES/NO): NO